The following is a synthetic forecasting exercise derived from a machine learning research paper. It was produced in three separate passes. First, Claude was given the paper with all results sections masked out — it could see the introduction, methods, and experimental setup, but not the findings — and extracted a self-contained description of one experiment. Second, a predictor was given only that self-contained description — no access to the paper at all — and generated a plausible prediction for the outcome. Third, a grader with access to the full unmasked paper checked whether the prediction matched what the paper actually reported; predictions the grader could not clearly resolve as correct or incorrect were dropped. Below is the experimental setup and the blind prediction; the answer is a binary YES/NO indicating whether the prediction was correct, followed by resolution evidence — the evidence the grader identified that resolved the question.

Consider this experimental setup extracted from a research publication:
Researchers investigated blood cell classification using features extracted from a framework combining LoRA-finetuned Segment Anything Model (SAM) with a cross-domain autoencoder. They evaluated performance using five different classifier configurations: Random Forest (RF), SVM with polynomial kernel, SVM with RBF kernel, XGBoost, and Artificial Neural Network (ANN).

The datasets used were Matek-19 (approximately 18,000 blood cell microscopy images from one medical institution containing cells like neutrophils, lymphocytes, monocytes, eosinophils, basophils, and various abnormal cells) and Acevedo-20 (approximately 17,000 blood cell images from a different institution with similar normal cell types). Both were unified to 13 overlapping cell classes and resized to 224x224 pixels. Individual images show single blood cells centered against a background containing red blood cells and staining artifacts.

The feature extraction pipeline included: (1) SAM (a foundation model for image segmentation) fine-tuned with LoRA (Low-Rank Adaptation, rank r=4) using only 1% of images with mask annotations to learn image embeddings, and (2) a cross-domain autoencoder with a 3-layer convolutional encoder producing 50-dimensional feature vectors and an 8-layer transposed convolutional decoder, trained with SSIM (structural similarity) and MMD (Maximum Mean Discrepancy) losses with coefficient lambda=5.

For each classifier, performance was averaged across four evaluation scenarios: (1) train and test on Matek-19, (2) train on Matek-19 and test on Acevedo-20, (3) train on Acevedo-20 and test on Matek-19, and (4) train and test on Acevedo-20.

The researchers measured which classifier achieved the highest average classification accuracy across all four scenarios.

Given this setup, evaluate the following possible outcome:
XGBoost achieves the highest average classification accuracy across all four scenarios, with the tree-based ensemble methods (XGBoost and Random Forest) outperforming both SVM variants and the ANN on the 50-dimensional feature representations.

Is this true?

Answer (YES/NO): NO